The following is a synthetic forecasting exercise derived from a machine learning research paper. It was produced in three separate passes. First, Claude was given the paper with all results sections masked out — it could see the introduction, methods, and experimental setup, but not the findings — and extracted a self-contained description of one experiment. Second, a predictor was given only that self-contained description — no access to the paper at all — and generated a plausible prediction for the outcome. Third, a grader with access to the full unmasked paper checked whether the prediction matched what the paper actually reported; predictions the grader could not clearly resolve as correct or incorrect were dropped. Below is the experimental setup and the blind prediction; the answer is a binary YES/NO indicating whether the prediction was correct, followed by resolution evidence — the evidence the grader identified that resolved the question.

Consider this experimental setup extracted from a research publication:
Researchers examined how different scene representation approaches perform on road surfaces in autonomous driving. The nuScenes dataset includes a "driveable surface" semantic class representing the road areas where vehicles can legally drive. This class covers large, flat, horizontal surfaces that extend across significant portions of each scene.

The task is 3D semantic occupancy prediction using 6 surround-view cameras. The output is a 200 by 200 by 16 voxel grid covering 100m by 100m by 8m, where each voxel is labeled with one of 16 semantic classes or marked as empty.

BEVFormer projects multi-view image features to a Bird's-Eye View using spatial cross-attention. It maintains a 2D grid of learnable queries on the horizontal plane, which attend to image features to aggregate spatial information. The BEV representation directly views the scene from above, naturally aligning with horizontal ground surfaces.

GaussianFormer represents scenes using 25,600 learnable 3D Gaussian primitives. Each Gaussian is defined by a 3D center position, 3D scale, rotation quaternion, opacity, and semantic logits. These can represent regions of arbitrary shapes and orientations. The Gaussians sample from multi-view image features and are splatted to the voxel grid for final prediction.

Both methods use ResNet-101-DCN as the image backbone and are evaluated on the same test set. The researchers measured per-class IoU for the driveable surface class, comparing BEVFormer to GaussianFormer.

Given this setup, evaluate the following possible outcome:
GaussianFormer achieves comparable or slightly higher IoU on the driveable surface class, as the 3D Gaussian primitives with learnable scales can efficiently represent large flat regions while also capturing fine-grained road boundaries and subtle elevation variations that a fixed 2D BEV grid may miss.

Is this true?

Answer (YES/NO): YES